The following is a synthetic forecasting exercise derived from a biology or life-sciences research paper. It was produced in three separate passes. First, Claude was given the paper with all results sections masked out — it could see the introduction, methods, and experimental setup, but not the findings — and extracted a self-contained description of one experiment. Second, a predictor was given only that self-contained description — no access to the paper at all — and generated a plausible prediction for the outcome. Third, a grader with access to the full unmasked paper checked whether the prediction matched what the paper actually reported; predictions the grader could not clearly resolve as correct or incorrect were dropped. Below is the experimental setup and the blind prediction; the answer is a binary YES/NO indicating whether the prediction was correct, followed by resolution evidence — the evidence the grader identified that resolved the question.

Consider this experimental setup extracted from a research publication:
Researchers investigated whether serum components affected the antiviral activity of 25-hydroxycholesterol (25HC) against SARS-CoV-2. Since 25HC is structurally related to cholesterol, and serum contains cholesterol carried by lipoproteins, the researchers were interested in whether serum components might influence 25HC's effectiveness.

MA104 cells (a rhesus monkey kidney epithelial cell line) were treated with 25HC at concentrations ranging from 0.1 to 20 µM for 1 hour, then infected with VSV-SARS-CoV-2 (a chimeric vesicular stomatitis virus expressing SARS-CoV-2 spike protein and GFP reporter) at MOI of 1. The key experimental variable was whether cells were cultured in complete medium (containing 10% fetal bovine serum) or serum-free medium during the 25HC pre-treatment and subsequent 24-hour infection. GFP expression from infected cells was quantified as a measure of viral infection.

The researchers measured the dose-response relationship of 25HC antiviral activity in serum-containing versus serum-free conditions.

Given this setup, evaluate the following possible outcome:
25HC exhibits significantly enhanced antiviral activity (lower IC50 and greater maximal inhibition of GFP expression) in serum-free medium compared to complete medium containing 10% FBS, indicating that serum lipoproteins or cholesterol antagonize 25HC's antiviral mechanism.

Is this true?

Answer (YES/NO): NO